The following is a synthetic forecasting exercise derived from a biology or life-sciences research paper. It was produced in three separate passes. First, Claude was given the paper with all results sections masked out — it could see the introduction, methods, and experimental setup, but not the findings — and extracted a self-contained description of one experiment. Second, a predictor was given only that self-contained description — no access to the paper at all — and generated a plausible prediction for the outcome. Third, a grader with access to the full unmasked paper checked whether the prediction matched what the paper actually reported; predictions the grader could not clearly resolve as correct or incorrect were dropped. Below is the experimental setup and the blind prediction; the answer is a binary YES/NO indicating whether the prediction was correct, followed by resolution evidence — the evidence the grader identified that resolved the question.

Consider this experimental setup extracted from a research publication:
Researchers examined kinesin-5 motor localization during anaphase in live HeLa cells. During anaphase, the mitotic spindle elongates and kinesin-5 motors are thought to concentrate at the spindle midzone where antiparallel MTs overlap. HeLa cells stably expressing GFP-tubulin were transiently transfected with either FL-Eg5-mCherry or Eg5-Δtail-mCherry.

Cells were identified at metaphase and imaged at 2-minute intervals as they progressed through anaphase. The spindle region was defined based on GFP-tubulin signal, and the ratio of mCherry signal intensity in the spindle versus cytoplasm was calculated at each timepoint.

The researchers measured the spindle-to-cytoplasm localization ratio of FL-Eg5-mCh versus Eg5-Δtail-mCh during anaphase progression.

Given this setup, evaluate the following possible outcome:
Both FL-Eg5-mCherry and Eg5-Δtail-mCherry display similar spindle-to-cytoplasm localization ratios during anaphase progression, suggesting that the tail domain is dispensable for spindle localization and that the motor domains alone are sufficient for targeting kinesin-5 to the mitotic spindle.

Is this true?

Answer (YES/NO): NO